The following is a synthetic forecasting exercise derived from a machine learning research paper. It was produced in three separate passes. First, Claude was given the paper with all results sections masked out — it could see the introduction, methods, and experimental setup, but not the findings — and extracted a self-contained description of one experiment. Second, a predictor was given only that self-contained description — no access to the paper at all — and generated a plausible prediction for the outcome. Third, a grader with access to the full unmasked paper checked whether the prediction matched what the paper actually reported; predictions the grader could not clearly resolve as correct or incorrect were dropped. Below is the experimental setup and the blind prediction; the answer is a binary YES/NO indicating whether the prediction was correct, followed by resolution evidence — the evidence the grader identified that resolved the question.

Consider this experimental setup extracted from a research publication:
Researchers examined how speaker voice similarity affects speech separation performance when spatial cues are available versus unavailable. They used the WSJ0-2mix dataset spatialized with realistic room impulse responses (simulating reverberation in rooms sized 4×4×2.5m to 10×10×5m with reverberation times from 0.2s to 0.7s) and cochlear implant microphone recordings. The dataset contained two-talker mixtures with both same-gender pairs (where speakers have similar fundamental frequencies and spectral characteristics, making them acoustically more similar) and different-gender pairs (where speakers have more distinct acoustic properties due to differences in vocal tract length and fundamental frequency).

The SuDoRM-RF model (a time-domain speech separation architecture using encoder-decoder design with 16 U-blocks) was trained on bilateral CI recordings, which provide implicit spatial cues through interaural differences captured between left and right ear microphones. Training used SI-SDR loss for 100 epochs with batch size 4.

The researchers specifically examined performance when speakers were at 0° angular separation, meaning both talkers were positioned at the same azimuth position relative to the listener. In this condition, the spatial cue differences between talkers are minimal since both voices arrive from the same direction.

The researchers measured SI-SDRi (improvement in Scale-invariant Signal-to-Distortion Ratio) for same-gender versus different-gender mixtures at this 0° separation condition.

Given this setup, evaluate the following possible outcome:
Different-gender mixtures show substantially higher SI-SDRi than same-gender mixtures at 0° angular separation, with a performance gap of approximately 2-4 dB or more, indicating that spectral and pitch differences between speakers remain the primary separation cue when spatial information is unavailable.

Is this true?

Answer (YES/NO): NO